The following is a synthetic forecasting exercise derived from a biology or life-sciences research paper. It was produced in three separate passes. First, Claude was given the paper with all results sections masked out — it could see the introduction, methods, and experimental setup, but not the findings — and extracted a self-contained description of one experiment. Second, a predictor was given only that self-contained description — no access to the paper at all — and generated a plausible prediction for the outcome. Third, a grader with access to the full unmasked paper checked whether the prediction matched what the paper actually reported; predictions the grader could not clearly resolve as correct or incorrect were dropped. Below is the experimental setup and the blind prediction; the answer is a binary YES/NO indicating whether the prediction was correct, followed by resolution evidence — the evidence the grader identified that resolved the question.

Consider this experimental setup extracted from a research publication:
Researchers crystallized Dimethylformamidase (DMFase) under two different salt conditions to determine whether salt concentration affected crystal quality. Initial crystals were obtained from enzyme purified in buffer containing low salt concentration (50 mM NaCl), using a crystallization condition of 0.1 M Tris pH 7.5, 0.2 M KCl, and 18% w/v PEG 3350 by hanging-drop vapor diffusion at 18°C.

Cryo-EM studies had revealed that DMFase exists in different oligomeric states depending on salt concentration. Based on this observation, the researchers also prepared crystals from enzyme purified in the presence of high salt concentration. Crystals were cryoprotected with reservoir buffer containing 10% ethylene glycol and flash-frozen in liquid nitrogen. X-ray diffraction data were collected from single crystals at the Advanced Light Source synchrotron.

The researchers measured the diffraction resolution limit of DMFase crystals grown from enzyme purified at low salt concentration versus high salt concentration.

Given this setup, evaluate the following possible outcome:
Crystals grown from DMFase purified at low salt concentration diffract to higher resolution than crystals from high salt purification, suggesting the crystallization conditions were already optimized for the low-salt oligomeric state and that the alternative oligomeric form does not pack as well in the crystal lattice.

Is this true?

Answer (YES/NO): NO